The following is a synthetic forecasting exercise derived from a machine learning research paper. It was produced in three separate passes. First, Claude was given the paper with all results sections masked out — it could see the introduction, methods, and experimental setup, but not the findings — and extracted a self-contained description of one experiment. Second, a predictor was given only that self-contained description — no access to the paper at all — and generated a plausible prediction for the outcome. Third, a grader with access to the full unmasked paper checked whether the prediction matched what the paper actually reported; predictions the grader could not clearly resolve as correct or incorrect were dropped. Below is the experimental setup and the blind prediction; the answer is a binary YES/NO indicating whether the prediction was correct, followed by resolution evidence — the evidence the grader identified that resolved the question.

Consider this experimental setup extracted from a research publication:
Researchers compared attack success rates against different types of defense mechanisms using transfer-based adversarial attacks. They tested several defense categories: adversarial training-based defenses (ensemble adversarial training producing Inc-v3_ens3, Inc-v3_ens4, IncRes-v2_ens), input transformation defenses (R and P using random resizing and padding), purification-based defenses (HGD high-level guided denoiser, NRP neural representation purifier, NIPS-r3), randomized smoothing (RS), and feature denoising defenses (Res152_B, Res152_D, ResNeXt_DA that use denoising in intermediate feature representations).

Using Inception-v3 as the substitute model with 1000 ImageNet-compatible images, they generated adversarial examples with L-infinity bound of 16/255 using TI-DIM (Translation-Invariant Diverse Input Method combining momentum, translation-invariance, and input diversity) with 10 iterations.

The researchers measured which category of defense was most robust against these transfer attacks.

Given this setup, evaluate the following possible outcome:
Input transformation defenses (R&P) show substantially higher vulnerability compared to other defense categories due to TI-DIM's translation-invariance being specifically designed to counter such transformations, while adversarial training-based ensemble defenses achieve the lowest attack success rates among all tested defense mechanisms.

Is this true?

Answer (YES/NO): NO